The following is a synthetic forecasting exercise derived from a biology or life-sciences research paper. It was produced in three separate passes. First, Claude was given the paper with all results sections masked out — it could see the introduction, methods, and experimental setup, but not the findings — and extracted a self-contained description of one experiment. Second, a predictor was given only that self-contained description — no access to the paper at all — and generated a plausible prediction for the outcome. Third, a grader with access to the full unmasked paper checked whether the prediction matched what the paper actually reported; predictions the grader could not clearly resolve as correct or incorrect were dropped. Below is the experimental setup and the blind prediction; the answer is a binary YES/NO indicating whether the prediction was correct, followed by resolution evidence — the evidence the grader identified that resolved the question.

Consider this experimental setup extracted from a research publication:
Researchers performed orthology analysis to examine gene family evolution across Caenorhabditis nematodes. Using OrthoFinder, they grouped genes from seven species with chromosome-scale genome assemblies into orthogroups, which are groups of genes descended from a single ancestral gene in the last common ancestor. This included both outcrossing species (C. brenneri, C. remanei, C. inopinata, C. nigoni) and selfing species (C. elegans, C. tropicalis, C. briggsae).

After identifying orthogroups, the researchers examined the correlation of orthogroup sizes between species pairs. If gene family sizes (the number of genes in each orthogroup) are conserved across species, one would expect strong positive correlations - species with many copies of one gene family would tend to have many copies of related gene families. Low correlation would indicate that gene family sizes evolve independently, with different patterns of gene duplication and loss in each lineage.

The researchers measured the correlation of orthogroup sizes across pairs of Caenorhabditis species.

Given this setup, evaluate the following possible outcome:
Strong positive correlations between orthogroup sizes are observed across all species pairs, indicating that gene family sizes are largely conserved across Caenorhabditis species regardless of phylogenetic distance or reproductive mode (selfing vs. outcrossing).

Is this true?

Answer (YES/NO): NO